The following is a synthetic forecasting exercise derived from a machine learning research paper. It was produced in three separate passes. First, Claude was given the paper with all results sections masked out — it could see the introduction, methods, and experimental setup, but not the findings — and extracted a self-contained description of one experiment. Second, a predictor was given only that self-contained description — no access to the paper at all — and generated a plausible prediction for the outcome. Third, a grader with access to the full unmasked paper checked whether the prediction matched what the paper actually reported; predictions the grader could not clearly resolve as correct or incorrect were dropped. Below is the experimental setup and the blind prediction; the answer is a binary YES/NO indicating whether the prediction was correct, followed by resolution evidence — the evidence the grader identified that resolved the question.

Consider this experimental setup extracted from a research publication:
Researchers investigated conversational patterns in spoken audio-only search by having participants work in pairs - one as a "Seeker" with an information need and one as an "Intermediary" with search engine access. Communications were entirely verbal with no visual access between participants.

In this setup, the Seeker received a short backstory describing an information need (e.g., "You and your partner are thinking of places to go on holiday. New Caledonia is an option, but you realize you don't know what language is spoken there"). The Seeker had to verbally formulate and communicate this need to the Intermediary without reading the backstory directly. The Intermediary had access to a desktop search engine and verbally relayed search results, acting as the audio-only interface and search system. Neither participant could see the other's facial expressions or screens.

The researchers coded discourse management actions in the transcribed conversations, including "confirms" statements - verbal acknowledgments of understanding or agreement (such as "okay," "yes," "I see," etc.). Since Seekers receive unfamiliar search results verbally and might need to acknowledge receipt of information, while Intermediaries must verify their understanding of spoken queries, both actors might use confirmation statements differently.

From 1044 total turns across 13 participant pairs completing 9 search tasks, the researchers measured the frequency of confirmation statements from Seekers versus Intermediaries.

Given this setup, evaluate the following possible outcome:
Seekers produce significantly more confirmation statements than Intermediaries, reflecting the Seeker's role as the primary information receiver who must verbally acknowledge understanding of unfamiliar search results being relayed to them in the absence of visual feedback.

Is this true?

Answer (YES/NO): YES